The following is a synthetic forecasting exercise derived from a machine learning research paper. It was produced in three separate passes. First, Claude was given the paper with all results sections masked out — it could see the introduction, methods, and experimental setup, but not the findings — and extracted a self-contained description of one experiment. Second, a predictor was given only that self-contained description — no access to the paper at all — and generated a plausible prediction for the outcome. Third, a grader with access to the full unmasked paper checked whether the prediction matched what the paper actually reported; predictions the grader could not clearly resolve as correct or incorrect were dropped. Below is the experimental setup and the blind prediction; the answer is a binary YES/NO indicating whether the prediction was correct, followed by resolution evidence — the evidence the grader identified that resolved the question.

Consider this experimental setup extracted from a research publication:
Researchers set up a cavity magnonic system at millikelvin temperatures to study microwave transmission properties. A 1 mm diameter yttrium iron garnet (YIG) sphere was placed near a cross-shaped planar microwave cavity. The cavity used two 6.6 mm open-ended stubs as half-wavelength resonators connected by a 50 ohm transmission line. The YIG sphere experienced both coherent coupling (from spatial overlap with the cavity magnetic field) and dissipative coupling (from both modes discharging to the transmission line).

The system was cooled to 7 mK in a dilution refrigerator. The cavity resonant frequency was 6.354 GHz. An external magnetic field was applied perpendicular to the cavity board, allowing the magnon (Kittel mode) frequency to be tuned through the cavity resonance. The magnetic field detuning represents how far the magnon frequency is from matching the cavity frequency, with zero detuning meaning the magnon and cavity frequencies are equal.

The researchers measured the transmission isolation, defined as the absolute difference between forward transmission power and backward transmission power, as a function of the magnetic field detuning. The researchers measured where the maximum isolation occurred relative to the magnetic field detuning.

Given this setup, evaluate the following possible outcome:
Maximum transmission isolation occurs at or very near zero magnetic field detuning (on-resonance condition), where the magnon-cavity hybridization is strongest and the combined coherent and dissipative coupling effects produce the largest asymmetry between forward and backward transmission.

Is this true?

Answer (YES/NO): NO